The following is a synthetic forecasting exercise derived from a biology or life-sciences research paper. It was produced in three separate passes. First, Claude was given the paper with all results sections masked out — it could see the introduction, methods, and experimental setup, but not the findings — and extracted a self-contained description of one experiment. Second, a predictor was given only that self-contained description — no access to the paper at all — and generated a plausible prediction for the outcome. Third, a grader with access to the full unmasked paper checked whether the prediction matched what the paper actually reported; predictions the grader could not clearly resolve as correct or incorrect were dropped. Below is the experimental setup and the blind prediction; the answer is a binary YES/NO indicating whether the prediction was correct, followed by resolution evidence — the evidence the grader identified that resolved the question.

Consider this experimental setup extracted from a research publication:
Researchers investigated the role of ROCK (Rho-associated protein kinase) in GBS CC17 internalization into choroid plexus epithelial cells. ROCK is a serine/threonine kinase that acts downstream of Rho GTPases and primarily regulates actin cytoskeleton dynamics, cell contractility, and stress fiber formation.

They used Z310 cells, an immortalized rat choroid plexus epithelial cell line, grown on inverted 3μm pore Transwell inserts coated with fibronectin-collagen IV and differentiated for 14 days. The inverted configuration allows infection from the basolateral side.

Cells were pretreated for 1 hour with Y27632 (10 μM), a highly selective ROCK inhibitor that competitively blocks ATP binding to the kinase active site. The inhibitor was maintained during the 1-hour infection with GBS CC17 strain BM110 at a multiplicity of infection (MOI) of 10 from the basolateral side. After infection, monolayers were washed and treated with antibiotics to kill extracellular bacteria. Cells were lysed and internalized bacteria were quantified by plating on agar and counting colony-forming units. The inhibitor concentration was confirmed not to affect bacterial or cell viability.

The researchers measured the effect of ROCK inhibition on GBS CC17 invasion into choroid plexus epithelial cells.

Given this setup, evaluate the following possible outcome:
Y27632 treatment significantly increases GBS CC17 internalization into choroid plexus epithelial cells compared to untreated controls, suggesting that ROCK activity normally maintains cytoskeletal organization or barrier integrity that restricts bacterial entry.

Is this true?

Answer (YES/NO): YES